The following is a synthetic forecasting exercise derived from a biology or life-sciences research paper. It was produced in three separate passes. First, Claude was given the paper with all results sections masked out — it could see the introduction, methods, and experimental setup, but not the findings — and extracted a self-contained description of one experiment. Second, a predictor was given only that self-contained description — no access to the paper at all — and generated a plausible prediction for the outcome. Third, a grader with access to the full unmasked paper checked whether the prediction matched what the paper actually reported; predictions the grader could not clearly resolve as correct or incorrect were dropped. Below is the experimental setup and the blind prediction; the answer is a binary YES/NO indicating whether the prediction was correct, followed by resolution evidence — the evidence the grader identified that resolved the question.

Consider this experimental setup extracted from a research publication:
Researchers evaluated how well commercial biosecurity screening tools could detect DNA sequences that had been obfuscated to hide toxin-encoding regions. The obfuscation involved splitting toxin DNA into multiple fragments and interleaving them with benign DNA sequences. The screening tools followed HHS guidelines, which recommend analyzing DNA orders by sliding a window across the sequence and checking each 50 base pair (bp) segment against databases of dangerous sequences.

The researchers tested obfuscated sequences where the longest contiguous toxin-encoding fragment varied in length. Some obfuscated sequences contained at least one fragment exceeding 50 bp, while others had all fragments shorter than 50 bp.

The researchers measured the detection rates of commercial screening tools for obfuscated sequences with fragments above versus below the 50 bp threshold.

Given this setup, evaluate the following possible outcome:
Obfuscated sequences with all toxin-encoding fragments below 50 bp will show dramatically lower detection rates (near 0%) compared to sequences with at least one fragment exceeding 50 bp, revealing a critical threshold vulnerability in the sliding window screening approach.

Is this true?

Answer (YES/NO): NO